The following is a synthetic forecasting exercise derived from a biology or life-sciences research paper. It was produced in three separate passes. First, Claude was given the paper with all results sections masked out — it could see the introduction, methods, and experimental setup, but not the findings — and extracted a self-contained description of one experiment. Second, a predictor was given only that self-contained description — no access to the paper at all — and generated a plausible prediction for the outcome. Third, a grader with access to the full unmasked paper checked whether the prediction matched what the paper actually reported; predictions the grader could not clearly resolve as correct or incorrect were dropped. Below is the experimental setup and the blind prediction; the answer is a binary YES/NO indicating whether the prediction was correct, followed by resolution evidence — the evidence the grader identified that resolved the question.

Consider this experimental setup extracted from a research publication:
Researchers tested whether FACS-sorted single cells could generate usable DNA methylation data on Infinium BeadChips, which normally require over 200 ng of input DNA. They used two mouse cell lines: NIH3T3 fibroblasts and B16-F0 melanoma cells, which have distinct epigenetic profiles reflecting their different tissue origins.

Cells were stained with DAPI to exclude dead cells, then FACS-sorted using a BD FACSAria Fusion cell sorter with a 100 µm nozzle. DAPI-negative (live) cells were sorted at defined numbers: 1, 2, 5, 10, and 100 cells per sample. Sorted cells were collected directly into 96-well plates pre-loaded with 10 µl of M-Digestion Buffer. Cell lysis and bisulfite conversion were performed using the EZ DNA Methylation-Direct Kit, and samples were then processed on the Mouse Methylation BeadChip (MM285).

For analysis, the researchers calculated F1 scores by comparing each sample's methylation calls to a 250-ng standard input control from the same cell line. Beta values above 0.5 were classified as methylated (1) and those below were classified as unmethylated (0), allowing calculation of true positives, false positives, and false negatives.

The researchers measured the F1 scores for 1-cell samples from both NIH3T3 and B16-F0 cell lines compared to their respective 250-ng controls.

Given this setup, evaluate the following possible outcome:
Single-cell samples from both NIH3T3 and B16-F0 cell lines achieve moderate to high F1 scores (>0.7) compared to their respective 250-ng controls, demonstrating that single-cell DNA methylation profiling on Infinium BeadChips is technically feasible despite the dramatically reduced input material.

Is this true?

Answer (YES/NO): NO